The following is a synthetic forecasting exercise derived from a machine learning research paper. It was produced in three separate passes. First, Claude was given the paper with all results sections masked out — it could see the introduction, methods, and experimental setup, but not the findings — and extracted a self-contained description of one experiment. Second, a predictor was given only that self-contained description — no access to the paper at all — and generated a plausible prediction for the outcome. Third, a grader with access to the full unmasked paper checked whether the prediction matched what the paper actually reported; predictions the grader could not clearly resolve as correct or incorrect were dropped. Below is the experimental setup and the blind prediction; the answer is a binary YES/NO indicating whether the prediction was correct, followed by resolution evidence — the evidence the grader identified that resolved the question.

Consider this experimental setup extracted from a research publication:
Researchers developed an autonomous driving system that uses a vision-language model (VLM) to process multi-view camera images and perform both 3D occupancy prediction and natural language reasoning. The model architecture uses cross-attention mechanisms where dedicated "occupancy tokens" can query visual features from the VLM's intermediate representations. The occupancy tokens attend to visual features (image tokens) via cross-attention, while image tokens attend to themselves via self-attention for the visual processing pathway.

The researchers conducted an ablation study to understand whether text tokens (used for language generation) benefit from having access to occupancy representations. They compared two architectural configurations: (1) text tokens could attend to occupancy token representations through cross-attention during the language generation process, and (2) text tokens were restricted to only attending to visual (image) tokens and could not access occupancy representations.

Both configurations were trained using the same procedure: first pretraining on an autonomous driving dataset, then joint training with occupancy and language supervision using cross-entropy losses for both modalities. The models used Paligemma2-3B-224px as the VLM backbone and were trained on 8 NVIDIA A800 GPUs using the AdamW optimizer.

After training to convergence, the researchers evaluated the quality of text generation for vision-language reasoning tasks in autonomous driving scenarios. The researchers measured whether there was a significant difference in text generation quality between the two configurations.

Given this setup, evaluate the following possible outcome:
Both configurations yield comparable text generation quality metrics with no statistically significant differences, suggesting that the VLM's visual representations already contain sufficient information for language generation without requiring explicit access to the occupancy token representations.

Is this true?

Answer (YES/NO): YES